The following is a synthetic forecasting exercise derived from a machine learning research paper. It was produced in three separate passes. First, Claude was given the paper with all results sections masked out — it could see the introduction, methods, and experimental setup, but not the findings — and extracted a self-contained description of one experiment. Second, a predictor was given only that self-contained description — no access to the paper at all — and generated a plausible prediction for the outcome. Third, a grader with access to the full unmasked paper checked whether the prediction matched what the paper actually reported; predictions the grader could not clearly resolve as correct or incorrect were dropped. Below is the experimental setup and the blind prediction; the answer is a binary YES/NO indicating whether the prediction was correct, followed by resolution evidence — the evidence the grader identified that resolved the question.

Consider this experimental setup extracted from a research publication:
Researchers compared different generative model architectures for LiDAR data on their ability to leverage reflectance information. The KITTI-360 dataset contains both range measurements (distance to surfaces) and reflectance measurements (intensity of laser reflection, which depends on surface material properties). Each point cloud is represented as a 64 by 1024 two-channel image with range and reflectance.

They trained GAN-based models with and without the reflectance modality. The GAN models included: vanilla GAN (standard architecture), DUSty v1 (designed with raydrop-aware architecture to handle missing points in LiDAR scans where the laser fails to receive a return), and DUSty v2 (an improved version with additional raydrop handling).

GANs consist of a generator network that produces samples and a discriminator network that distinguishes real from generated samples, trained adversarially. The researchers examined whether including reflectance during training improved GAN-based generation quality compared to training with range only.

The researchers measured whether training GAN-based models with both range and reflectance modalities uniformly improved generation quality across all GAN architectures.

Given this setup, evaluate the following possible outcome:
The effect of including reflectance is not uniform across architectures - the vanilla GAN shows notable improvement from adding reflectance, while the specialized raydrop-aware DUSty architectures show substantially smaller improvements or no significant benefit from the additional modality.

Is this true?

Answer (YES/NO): NO